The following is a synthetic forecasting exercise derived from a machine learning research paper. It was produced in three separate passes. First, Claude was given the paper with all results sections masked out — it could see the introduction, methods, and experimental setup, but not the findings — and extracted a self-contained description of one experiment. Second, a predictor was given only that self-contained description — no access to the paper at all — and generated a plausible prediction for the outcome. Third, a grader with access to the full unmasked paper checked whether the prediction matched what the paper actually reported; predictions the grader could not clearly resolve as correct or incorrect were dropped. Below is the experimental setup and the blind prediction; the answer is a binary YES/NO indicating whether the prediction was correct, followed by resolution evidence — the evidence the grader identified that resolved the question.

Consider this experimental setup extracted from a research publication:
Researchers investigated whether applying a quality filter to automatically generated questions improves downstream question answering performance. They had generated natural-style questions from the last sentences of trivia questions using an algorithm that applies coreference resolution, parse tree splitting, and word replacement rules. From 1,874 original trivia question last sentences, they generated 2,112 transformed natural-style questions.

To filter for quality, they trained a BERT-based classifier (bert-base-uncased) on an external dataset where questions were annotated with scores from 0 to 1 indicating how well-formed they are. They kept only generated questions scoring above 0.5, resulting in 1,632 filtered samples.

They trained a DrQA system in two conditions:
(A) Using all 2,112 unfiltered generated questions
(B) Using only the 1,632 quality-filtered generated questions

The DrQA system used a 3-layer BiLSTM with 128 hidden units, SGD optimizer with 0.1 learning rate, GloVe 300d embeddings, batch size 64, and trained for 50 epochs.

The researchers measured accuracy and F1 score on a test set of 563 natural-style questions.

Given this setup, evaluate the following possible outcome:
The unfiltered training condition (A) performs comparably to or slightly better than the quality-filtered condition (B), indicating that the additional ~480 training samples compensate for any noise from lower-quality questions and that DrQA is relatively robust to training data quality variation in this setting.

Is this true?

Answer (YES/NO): NO